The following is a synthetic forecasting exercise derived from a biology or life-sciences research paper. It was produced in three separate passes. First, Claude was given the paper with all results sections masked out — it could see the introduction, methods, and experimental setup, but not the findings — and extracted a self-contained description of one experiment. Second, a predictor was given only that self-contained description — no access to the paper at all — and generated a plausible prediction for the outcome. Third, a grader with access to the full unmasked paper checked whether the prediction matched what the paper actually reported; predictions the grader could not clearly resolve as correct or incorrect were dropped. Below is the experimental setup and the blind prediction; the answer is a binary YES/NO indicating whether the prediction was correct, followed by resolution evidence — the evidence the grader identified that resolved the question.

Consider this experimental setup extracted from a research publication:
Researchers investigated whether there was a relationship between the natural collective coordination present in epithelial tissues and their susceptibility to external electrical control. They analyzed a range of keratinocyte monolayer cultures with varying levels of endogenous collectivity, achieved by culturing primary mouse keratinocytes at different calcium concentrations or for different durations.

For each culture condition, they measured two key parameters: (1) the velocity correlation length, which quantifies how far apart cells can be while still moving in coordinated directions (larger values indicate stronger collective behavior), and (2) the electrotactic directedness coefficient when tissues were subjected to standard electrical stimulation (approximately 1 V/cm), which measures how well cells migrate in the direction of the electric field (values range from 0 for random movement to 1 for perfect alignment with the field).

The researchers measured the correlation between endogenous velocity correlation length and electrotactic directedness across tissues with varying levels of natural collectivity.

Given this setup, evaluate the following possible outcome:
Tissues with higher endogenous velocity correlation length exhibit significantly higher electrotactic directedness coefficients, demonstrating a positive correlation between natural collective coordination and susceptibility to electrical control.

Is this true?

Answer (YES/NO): NO